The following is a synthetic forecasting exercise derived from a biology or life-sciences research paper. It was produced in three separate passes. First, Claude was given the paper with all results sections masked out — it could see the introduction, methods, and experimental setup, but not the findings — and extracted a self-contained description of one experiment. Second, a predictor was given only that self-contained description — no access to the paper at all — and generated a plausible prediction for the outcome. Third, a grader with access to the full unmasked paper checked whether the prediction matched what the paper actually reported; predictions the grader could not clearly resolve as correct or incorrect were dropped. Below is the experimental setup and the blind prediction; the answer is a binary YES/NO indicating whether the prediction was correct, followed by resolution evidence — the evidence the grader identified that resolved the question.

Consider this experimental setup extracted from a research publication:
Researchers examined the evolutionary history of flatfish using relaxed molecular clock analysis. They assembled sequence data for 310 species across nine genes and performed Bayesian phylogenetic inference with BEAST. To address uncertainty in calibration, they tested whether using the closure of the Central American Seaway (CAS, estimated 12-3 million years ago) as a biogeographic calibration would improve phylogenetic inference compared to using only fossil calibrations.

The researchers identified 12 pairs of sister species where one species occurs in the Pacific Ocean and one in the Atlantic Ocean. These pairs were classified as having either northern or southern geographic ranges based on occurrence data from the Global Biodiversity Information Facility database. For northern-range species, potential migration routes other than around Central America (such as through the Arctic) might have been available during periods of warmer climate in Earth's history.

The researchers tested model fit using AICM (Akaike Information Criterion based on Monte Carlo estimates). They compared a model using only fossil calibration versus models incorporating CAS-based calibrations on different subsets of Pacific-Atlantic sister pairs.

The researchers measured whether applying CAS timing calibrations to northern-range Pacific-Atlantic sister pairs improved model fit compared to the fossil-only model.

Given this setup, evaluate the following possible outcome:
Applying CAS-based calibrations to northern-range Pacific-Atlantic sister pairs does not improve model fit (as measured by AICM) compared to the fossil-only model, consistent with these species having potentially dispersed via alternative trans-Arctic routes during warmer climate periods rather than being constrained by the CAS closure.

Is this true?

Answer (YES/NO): YES